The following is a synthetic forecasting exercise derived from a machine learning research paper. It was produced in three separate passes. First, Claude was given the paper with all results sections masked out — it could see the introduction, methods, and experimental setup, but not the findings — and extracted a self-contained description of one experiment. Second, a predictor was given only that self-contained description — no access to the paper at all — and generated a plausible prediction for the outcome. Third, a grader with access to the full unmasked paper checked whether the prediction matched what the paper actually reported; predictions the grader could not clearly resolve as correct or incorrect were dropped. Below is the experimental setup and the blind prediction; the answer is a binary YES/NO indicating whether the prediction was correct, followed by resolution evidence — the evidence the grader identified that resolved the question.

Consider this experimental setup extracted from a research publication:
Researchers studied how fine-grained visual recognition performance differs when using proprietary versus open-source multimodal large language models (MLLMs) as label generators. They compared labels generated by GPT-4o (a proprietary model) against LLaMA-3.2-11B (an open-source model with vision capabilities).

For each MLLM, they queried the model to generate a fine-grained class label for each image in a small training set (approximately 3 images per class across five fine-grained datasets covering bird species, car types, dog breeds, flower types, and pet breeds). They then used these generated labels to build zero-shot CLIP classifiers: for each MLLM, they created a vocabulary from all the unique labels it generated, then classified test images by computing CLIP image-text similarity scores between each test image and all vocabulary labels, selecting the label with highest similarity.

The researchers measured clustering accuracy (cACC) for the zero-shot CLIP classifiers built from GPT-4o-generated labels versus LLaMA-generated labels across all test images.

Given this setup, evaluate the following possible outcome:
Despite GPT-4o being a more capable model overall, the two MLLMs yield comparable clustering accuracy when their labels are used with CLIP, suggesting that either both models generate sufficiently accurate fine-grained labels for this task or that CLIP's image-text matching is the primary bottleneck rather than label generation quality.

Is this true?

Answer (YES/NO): NO